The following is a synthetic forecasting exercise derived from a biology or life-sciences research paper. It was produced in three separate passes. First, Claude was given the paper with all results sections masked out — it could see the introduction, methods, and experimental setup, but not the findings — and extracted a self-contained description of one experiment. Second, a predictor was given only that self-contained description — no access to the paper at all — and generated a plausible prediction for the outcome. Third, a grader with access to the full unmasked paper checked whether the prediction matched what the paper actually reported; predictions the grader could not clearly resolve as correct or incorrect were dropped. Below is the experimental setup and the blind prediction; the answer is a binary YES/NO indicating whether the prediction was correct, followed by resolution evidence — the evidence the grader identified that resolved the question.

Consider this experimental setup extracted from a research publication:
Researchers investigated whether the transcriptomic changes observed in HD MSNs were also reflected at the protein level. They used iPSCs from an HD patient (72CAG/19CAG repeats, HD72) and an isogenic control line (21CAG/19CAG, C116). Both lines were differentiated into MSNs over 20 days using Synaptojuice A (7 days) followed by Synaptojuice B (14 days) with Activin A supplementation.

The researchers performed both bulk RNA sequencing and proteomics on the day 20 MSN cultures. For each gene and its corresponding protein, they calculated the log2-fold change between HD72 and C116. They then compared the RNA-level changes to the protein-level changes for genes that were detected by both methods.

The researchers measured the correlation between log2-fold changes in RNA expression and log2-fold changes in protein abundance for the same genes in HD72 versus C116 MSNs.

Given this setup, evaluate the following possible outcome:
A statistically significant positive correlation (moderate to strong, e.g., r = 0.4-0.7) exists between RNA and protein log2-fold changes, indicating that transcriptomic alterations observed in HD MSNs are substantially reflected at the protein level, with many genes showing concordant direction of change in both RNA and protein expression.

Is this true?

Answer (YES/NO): YES